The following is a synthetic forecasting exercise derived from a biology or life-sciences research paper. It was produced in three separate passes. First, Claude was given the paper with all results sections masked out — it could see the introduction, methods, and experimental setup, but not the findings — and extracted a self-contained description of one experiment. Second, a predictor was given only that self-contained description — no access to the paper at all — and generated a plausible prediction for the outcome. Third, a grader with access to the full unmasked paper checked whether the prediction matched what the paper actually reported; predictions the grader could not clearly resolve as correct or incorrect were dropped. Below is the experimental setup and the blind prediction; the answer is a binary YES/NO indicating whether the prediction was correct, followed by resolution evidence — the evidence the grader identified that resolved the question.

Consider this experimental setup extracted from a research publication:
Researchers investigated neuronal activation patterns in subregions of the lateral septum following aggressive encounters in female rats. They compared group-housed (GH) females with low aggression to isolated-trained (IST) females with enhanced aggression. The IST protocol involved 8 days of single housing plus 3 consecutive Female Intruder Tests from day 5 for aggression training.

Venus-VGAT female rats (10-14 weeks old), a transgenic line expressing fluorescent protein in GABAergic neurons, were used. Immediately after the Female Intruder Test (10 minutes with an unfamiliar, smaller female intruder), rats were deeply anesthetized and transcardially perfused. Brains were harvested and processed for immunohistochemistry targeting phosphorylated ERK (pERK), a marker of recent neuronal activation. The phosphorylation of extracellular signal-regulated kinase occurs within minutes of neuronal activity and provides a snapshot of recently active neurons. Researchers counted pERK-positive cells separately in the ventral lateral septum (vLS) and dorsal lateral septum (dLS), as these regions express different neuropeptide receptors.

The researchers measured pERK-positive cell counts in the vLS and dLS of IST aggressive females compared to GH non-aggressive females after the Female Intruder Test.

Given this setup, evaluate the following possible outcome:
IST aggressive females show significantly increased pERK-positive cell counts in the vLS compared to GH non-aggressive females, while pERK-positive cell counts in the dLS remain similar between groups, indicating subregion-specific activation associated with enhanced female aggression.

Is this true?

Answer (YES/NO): NO